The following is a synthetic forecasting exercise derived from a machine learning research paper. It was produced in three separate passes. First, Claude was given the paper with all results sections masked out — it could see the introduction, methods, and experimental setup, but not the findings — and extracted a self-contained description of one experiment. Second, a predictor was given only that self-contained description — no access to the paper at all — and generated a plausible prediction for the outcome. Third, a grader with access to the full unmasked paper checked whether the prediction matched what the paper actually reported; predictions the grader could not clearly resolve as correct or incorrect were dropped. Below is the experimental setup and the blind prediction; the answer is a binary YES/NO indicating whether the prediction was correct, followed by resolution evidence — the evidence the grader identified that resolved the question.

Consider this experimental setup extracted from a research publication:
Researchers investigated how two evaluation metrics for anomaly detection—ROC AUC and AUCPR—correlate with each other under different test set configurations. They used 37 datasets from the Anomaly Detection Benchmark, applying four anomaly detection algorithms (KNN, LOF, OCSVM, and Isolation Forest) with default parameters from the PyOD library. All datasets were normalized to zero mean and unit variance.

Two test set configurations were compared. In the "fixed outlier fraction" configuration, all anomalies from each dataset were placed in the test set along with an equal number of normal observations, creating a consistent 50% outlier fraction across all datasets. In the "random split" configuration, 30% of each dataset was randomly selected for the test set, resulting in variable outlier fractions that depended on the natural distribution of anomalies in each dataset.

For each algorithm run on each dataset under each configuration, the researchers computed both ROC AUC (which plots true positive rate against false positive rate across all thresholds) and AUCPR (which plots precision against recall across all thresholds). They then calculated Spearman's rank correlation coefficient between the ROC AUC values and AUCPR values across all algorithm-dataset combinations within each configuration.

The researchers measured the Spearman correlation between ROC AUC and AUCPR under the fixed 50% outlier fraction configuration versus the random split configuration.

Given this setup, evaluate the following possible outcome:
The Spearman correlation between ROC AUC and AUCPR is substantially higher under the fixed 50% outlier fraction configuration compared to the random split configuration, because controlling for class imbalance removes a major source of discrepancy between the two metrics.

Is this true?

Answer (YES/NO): YES